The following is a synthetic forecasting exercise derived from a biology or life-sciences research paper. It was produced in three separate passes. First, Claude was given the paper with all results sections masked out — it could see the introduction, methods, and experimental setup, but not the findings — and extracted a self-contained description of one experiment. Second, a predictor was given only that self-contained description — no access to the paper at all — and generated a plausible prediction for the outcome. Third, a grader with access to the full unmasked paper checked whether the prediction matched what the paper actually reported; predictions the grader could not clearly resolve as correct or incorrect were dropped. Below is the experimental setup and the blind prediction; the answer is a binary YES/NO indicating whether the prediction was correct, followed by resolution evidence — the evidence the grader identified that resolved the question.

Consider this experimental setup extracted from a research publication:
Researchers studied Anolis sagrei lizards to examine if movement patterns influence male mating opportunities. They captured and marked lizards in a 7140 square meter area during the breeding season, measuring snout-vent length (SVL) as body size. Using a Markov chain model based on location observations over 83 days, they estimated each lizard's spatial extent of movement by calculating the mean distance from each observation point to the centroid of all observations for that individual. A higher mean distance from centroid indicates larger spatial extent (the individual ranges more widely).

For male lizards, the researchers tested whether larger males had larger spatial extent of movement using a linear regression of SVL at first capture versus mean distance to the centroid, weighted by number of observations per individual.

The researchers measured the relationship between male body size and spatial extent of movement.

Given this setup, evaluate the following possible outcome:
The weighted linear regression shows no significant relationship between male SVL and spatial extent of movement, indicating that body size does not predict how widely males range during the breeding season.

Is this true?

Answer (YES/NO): NO